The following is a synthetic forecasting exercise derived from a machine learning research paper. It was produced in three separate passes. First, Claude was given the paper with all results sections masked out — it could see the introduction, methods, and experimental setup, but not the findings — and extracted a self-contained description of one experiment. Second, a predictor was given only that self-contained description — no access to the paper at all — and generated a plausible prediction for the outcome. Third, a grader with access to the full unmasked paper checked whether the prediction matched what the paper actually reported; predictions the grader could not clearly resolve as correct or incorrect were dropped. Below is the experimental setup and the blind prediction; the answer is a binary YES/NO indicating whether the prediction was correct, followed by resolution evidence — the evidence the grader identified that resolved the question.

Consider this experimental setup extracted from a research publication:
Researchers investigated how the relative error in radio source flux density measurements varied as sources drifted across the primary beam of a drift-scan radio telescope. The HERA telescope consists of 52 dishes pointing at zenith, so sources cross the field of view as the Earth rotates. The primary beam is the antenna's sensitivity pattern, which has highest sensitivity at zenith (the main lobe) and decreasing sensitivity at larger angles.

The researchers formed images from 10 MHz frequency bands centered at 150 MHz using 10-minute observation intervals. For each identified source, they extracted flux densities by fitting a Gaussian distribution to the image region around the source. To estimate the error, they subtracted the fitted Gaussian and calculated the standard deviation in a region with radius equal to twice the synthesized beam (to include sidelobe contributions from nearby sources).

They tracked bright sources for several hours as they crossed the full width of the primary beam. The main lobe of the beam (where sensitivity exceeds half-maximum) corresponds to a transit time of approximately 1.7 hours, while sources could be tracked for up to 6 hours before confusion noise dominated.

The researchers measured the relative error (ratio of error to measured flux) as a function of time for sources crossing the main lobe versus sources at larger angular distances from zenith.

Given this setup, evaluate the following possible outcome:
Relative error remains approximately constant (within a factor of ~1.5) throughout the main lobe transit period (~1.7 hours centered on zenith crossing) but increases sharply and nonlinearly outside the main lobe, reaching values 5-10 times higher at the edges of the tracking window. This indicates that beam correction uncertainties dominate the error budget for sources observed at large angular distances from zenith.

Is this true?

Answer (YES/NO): NO